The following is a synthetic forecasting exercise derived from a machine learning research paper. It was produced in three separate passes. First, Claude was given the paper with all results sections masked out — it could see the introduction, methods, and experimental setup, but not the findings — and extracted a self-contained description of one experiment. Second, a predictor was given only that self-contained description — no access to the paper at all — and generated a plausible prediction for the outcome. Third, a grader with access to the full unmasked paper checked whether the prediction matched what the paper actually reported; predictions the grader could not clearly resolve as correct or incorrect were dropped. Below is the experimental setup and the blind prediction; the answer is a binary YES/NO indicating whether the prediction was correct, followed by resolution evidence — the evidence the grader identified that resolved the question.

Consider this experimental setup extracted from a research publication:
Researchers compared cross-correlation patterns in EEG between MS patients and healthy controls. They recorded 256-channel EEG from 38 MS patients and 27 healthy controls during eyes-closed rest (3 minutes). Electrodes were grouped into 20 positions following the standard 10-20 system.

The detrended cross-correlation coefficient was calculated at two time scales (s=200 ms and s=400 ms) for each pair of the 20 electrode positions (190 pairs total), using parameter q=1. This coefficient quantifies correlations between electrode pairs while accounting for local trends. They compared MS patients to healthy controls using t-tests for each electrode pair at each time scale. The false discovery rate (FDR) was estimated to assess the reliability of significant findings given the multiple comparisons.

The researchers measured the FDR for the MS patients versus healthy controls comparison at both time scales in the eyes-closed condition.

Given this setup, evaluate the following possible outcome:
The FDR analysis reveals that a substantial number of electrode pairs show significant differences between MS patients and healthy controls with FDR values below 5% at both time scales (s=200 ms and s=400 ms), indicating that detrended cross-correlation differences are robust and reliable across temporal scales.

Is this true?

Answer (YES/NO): NO